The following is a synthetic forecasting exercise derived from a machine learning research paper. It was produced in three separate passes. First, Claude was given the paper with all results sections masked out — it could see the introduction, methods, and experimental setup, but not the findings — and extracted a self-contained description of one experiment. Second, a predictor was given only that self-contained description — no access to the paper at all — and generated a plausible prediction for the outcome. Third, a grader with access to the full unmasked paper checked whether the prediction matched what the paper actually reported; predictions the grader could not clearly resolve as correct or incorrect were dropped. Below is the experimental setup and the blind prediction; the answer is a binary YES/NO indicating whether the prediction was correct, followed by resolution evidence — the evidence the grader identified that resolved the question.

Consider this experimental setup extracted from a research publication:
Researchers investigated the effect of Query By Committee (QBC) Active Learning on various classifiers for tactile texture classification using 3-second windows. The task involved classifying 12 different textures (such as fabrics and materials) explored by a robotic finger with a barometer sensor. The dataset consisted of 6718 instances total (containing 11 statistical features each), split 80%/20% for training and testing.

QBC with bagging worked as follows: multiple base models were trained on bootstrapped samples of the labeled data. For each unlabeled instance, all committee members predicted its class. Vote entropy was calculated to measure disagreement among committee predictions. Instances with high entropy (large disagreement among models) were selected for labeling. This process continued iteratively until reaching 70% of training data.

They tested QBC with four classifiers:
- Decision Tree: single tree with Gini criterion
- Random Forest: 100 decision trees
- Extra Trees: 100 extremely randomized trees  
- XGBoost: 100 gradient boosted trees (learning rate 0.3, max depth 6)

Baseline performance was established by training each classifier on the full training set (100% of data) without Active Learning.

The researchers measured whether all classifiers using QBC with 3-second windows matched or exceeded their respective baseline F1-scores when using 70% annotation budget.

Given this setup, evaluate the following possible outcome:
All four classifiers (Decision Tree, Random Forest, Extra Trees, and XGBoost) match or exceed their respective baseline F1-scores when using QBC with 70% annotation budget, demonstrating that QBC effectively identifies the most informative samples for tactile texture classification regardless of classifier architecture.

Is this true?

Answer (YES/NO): YES